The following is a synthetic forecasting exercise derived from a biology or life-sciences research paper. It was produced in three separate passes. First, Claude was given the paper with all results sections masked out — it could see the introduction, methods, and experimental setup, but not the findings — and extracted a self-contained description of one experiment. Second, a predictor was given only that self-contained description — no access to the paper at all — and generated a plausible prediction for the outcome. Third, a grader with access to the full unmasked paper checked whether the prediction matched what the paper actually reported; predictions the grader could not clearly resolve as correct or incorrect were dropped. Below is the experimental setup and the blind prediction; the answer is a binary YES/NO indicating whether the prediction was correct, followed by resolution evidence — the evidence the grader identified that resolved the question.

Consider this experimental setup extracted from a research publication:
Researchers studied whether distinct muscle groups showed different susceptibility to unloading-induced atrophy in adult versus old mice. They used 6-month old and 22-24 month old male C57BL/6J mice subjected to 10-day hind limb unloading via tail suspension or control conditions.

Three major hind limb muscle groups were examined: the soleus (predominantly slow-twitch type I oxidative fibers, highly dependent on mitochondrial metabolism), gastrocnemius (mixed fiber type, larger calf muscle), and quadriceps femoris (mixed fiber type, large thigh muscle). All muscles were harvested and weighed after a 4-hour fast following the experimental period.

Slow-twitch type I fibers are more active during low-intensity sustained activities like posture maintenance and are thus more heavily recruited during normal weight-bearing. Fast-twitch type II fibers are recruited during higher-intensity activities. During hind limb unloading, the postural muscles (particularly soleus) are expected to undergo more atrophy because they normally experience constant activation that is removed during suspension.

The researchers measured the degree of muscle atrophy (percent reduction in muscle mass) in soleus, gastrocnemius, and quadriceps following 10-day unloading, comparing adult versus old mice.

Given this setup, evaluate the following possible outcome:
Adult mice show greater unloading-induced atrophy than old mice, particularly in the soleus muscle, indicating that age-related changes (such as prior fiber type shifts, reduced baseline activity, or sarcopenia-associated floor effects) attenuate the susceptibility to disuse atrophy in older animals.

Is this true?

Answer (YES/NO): NO